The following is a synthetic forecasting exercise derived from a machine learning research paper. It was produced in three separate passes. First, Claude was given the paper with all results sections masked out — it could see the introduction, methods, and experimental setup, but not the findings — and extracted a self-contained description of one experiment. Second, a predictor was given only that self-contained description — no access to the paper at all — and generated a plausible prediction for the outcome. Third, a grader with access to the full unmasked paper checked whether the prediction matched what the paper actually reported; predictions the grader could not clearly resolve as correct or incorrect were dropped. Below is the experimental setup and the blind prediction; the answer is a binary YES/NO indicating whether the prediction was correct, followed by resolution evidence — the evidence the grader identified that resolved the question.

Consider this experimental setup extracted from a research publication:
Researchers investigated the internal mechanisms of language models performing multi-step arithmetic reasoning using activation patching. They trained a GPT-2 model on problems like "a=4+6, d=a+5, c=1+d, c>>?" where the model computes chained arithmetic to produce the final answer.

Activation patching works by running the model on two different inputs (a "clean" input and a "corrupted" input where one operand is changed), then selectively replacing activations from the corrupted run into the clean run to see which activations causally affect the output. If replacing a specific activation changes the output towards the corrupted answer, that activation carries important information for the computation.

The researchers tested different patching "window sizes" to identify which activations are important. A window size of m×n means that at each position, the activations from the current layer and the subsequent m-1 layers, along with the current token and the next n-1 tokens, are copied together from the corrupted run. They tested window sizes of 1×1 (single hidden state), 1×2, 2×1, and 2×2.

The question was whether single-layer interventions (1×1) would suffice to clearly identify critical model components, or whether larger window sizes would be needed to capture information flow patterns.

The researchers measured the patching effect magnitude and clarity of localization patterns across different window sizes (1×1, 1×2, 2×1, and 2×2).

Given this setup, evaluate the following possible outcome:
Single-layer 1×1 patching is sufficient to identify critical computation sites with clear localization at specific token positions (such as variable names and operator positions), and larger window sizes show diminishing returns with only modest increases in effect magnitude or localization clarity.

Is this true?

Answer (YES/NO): NO